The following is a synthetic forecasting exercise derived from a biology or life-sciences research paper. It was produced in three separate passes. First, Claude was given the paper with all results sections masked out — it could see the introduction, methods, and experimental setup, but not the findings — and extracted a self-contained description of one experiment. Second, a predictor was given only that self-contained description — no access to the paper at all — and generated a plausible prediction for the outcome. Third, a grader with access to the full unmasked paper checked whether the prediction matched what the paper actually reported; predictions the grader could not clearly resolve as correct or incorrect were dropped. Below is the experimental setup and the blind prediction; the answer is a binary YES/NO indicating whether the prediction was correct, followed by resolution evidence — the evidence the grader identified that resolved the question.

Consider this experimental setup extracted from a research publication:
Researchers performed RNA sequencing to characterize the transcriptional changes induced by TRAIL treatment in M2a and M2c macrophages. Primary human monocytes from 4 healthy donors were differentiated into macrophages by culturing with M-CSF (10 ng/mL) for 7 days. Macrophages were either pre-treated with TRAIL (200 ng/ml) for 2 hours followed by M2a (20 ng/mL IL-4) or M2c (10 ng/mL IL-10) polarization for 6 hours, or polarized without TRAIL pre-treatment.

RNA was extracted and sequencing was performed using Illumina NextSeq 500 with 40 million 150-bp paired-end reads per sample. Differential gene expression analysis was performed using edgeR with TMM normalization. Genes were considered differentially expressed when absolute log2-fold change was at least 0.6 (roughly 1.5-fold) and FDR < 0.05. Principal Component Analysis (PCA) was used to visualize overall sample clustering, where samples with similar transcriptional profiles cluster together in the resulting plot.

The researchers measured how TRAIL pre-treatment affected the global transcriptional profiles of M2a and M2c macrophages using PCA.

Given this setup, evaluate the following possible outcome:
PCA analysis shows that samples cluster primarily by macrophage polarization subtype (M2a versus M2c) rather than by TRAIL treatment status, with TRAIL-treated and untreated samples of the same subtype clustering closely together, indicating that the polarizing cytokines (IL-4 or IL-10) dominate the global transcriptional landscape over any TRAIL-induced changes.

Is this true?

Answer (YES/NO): YES